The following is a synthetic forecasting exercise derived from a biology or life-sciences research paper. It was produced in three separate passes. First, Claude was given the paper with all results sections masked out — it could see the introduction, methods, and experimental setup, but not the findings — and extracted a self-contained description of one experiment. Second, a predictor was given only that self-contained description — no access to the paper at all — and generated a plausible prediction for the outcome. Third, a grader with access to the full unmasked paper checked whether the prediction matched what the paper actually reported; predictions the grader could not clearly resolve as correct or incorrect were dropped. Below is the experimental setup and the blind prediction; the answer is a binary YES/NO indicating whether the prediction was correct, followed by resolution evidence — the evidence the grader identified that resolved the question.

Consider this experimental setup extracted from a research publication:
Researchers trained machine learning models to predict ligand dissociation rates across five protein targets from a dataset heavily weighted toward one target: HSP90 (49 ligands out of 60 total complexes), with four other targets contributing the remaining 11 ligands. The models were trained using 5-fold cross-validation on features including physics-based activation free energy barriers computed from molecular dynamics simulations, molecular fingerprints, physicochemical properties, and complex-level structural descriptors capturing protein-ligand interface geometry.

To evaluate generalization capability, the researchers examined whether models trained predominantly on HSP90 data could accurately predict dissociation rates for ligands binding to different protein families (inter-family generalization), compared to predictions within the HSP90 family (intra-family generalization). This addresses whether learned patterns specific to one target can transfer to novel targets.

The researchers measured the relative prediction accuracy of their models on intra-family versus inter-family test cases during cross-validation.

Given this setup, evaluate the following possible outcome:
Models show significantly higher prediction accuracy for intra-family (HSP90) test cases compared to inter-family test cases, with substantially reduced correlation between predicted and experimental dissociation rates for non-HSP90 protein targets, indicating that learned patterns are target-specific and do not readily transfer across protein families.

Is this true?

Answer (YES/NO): NO